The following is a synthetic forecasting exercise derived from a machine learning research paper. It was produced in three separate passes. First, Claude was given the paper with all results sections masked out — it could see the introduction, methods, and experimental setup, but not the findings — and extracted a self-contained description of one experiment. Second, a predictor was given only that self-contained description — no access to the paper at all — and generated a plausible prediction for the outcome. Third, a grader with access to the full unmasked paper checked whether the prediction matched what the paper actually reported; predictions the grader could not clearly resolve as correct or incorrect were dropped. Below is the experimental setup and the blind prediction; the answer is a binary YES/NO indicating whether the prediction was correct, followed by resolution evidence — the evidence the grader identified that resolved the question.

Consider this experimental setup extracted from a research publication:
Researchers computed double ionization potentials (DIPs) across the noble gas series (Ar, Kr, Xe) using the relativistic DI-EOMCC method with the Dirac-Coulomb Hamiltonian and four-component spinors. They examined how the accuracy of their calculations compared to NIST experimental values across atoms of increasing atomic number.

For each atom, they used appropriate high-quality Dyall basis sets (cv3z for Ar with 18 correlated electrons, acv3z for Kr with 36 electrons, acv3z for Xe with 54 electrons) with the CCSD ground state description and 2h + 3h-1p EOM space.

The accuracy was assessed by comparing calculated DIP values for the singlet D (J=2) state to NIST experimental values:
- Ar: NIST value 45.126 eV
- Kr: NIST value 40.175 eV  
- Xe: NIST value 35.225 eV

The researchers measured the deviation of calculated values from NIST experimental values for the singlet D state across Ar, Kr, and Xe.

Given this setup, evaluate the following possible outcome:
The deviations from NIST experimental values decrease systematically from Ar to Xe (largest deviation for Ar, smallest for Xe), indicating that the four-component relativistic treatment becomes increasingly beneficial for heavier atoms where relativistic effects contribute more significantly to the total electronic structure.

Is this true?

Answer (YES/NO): YES